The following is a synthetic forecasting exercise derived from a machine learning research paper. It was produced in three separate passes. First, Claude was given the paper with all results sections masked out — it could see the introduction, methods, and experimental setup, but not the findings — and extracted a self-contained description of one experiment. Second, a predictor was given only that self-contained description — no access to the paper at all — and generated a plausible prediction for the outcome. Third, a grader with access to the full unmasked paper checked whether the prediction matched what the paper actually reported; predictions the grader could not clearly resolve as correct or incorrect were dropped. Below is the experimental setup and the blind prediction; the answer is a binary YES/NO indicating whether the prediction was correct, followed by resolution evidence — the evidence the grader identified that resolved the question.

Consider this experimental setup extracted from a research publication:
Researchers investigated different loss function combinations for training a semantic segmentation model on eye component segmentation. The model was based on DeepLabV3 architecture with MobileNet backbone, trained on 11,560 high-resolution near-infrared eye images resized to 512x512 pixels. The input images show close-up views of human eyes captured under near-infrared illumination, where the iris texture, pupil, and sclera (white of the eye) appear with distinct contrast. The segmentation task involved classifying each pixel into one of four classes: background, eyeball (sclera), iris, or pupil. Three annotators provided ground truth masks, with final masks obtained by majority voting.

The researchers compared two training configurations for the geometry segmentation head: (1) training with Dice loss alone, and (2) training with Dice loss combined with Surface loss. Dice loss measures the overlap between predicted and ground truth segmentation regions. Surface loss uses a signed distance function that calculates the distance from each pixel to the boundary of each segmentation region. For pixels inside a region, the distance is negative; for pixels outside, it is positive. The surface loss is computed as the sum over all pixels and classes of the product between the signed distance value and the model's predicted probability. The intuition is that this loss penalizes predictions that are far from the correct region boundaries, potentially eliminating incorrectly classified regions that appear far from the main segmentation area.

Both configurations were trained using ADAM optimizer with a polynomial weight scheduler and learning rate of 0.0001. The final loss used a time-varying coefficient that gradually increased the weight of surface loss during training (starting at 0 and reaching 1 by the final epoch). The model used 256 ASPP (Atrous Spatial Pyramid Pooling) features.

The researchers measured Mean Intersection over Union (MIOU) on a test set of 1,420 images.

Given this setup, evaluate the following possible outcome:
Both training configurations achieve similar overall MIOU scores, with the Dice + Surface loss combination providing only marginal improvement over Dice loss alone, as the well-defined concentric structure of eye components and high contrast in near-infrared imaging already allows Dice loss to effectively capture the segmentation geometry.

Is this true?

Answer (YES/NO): NO